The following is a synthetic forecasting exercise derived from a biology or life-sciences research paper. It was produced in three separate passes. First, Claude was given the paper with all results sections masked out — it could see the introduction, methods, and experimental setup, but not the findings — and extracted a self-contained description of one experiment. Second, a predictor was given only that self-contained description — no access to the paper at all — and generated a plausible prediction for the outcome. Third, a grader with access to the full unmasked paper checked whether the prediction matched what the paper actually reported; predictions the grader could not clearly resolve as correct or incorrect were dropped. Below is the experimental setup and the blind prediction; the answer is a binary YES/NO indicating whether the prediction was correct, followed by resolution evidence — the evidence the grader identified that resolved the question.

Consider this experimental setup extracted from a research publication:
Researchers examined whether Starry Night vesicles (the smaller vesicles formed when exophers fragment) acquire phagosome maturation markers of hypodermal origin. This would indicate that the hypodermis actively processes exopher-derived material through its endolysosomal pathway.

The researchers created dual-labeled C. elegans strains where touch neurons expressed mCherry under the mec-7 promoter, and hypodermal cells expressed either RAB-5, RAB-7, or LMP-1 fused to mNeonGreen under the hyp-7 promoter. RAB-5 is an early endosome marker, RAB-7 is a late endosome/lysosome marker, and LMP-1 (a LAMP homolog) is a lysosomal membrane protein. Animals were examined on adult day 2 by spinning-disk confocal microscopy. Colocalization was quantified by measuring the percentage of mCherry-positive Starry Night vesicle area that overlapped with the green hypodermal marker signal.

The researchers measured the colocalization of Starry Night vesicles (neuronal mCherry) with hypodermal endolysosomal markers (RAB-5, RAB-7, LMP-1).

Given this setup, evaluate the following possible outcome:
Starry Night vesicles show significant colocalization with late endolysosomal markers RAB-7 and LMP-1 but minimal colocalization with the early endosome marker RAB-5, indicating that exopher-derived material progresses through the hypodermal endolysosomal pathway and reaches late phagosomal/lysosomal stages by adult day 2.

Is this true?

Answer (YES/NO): NO